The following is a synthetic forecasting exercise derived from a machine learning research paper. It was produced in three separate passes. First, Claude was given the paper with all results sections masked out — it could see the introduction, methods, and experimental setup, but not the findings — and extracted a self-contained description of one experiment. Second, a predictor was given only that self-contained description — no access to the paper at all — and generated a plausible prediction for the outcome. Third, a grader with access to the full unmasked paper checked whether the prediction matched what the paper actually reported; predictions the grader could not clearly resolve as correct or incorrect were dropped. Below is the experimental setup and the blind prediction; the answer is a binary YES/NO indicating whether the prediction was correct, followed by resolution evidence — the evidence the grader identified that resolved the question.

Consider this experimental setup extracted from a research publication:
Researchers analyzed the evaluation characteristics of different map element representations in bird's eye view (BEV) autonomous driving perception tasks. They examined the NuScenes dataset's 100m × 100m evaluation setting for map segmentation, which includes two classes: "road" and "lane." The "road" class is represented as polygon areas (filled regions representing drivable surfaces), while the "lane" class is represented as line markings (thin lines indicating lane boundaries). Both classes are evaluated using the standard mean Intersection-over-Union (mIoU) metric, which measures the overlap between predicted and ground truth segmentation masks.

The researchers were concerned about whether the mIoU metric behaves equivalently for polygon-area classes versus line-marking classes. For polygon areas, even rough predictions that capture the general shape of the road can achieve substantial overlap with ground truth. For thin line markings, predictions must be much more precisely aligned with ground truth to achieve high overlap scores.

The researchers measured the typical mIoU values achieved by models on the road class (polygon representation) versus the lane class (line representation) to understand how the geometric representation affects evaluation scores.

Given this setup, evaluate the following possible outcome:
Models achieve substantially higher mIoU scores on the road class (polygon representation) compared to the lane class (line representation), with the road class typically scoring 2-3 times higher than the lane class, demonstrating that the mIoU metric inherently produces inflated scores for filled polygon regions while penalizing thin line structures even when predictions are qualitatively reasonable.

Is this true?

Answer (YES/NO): NO